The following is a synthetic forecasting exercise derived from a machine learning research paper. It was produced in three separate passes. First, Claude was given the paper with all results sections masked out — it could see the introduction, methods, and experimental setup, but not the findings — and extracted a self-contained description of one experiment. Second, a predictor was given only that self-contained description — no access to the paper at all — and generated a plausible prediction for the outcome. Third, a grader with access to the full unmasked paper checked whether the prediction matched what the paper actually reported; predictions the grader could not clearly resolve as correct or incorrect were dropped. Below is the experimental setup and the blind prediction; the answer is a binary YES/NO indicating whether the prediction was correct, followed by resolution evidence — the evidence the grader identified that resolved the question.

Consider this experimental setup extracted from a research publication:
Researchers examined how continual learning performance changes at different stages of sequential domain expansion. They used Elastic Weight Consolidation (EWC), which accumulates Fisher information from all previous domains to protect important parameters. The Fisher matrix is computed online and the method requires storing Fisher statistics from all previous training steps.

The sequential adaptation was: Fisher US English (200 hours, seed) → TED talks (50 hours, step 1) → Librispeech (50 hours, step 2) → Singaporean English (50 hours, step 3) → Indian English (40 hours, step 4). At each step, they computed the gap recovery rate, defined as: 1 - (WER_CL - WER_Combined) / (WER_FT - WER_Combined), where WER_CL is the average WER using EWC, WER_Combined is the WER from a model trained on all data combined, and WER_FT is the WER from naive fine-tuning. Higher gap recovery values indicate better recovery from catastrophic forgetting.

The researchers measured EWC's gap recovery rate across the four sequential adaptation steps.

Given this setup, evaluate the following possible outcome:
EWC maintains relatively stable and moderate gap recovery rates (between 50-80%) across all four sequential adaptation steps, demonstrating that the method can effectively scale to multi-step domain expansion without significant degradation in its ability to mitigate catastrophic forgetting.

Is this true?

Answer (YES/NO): NO